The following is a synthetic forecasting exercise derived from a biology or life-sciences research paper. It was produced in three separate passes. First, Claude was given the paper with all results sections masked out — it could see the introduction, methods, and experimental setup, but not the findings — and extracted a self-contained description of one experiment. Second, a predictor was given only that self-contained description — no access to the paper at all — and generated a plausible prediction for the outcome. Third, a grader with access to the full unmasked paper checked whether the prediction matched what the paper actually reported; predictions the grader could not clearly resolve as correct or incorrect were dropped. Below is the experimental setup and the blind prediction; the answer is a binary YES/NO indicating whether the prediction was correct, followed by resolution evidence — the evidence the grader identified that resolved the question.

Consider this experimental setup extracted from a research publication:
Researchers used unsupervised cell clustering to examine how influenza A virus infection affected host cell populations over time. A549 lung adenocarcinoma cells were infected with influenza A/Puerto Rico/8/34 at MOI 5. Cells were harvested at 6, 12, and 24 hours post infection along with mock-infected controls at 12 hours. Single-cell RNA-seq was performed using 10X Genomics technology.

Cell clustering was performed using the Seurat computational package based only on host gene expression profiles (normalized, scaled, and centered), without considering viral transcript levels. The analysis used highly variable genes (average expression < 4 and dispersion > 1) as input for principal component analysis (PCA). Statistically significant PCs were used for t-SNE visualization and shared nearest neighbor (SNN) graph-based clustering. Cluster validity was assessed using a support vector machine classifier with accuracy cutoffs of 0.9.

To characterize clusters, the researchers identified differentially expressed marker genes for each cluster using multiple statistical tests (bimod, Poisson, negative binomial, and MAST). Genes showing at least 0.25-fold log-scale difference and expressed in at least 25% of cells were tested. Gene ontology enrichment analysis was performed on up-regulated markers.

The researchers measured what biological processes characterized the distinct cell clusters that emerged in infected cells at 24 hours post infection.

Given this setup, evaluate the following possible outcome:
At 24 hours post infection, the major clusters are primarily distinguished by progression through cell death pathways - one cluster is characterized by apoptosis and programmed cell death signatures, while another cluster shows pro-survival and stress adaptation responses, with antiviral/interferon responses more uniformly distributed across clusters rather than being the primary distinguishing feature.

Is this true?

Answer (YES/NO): NO